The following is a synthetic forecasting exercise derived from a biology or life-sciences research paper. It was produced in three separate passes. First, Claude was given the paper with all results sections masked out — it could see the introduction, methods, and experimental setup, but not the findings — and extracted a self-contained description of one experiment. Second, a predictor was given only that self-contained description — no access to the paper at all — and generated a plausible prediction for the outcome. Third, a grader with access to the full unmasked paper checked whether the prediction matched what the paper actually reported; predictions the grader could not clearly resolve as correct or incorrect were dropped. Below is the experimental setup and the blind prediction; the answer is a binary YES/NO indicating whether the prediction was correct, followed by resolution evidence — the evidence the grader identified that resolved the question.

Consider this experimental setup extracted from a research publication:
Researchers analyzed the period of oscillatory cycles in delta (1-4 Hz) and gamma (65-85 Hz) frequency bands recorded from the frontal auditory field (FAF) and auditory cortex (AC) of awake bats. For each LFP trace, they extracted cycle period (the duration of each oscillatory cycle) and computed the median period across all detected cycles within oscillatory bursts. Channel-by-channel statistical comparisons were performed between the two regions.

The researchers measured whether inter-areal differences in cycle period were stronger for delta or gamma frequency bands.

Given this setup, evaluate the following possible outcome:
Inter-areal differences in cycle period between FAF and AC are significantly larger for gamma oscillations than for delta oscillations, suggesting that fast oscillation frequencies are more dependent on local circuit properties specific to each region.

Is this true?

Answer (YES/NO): YES